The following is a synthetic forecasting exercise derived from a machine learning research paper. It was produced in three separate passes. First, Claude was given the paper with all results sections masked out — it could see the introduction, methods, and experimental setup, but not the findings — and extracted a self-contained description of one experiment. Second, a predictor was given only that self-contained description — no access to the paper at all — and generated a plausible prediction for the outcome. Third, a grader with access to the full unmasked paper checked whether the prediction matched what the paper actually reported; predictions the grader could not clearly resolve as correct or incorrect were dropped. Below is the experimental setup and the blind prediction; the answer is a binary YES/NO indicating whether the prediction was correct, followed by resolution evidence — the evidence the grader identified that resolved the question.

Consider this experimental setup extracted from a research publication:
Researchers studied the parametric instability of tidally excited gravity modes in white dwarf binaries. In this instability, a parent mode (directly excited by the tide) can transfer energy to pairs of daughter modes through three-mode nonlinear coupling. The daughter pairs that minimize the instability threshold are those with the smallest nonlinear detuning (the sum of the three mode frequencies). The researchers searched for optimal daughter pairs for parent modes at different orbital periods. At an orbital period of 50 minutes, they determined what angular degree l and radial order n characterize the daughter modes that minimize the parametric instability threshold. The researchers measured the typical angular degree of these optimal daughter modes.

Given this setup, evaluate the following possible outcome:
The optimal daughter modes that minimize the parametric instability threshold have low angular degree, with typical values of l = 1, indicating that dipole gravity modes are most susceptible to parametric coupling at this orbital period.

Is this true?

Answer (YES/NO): NO